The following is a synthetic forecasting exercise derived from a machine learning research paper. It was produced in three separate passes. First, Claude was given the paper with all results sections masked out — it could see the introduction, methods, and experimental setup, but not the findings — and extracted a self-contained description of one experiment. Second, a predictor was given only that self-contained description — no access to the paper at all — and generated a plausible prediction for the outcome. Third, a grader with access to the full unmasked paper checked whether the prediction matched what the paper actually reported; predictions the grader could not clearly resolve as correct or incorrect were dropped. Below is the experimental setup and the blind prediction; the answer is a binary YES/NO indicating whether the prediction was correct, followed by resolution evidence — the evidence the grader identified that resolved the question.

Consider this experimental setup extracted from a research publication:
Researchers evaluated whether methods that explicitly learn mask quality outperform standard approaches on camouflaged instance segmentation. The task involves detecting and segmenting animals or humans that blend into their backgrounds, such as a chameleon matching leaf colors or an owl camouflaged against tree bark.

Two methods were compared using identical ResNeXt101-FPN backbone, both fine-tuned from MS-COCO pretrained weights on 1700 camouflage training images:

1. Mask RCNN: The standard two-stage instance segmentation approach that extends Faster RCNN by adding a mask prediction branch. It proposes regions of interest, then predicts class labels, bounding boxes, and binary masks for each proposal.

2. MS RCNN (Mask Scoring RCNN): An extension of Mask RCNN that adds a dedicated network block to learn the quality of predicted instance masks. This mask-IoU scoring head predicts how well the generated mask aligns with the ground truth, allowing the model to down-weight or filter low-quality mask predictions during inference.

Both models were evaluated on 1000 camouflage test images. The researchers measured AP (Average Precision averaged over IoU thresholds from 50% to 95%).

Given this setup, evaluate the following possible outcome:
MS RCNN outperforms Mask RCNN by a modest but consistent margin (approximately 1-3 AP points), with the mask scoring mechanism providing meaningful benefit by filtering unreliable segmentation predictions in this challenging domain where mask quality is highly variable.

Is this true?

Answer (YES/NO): NO